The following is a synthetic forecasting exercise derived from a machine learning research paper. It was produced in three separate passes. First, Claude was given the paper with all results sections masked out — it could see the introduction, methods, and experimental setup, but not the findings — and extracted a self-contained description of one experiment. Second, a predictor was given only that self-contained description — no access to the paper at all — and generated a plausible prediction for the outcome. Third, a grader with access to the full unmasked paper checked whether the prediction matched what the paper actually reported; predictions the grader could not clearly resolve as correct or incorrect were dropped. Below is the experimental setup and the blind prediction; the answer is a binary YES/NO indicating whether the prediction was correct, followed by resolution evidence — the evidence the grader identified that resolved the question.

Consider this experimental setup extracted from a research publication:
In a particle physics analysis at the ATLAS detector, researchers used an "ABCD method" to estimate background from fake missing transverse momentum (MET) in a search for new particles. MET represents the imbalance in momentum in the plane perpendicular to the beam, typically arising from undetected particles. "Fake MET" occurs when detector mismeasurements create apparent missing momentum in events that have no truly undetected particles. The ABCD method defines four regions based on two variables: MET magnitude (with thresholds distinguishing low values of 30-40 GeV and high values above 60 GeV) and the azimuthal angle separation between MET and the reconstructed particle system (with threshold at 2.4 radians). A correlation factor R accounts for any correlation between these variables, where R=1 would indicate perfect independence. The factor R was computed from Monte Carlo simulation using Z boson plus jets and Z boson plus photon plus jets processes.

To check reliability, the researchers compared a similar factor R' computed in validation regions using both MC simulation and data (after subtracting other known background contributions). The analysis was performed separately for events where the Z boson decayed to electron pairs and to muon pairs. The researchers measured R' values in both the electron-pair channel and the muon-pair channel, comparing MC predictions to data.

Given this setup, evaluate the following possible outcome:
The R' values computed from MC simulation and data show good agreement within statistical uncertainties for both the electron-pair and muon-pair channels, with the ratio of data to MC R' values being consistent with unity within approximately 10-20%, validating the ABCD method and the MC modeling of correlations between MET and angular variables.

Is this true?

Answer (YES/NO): YES